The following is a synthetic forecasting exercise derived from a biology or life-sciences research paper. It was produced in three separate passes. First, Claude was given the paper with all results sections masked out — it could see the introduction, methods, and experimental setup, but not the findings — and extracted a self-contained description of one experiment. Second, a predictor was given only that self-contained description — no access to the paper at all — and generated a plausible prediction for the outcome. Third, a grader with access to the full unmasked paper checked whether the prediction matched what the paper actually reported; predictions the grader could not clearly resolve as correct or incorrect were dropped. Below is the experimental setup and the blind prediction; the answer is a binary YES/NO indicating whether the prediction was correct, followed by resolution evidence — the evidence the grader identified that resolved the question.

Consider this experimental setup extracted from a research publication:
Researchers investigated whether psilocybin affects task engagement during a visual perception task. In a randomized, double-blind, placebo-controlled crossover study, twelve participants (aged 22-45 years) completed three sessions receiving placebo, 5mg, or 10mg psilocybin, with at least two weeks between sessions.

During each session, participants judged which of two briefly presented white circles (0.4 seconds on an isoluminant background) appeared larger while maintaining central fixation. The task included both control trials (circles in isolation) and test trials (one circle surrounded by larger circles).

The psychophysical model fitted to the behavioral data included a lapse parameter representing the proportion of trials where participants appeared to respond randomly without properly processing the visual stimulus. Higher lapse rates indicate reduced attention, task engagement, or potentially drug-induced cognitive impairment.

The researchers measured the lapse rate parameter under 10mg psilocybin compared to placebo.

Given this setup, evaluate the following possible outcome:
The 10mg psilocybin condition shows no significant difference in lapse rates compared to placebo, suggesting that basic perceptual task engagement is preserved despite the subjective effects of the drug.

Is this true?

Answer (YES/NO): YES